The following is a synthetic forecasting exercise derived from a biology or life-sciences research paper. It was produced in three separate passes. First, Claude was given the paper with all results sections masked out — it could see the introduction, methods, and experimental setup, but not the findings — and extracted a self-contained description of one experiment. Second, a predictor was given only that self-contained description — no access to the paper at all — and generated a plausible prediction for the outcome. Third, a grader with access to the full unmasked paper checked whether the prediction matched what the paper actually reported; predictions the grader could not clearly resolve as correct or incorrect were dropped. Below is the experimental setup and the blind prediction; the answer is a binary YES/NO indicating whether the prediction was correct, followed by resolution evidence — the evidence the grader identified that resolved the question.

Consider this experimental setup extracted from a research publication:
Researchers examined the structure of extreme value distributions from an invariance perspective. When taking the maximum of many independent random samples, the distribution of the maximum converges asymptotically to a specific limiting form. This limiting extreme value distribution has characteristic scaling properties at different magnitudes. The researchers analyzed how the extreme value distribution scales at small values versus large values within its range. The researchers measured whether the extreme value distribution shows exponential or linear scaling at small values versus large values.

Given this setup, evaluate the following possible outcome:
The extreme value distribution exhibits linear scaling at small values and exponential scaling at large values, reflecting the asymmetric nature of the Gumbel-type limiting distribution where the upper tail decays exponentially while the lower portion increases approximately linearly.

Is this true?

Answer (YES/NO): NO